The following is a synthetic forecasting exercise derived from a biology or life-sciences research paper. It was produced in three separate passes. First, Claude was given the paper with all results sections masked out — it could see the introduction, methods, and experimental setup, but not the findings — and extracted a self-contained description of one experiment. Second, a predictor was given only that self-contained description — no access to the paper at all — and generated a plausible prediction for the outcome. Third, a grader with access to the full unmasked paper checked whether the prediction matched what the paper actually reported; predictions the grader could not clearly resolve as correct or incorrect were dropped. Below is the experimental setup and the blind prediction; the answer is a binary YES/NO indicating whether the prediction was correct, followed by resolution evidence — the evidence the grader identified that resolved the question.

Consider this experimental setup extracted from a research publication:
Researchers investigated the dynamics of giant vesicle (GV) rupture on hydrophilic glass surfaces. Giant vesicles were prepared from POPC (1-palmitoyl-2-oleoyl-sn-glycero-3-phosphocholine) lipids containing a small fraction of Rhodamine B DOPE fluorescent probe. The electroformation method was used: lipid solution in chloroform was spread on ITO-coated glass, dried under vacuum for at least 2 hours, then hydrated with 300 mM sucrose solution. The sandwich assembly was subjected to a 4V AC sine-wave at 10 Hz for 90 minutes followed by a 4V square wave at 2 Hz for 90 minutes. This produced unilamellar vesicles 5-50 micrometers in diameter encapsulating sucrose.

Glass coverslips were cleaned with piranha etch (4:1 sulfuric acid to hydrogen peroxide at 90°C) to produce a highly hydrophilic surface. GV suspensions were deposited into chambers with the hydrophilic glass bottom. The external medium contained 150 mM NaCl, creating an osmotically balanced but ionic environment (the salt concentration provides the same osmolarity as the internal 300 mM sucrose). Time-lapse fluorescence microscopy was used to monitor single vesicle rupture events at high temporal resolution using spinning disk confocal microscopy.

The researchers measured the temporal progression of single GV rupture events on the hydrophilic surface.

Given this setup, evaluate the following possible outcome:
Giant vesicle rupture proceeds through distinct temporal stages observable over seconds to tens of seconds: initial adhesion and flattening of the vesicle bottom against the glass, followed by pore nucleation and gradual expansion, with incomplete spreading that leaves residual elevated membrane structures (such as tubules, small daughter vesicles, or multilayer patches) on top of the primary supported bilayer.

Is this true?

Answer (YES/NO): NO